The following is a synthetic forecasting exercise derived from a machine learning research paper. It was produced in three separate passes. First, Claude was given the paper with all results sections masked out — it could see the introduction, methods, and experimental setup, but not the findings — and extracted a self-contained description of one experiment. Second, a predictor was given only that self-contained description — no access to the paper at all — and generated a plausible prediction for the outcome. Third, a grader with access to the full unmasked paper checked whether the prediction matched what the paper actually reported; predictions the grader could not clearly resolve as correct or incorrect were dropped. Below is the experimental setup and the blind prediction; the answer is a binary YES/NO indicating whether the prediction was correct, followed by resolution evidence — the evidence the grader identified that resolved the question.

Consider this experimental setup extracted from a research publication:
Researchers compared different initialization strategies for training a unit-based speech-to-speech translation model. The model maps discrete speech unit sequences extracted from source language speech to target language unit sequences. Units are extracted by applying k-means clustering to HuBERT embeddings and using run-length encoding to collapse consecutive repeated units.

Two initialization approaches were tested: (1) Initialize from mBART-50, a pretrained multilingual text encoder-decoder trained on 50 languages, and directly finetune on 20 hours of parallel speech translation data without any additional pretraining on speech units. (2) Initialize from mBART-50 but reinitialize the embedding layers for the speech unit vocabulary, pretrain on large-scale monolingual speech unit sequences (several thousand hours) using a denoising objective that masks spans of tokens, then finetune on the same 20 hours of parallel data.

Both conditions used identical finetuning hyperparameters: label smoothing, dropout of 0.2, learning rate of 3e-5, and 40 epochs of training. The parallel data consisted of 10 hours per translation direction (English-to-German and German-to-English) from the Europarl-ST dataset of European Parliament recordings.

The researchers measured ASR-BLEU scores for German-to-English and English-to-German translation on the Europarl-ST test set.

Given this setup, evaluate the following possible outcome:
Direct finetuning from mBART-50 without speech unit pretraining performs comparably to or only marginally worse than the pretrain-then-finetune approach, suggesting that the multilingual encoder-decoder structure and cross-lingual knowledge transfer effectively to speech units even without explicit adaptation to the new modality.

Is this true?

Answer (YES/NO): NO